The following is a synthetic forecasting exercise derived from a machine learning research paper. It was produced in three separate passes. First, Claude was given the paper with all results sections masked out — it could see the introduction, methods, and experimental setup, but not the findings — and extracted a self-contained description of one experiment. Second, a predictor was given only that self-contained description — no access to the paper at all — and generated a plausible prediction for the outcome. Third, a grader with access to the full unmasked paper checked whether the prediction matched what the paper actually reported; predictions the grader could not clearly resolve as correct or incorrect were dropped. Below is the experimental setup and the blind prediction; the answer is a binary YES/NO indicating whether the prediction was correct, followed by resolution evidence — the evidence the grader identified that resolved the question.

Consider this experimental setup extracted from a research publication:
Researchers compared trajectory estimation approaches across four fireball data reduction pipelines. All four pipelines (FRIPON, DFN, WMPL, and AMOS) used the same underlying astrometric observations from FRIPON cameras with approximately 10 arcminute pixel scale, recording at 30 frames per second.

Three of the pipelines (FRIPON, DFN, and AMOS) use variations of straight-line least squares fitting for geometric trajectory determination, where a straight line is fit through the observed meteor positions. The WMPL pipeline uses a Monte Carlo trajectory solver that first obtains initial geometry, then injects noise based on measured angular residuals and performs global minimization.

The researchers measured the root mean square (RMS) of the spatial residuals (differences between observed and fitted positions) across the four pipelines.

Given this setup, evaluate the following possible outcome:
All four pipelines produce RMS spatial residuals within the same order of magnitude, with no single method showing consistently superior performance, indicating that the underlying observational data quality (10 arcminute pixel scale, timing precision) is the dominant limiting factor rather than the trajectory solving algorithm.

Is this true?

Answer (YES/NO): NO